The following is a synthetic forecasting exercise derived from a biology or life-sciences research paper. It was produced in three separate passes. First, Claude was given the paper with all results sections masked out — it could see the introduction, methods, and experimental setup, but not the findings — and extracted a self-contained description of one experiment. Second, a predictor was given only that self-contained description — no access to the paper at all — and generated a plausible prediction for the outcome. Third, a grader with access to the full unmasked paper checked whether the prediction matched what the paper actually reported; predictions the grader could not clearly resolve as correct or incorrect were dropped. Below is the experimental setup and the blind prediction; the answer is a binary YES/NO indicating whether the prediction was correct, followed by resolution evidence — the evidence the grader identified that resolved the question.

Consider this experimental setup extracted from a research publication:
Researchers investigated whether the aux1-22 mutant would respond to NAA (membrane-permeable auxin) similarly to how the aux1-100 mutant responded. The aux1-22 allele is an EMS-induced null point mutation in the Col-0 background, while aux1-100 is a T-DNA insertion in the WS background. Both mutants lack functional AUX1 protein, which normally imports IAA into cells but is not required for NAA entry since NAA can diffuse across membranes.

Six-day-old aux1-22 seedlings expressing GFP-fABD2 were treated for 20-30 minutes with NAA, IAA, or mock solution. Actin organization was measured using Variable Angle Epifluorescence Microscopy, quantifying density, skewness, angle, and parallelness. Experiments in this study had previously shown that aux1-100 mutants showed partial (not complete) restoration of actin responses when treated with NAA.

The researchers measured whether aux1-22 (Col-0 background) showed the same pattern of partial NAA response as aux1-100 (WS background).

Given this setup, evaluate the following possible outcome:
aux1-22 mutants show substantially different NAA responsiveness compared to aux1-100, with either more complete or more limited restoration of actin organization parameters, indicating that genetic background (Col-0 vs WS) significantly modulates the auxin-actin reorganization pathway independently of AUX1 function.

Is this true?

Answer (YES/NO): YES